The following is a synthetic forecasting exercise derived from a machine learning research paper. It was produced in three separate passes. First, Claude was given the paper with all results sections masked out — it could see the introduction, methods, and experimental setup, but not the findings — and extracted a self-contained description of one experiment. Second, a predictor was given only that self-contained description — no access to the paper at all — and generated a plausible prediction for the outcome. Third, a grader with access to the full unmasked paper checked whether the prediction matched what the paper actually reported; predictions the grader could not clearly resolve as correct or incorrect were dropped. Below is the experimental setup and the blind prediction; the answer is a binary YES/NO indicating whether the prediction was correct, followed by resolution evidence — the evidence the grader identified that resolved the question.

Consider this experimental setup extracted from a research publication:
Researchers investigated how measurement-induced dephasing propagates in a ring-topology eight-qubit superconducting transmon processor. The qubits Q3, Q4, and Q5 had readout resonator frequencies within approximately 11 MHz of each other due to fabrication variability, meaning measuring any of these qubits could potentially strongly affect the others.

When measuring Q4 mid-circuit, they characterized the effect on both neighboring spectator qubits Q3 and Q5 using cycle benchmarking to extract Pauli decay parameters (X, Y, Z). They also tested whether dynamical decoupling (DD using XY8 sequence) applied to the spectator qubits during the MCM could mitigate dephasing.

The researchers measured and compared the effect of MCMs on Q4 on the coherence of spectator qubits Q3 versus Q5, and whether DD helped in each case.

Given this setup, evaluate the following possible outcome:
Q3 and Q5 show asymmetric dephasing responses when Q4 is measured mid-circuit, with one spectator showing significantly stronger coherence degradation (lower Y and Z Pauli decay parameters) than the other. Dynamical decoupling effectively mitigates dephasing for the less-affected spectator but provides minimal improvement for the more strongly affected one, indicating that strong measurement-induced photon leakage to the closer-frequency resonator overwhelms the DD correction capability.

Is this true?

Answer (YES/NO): NO